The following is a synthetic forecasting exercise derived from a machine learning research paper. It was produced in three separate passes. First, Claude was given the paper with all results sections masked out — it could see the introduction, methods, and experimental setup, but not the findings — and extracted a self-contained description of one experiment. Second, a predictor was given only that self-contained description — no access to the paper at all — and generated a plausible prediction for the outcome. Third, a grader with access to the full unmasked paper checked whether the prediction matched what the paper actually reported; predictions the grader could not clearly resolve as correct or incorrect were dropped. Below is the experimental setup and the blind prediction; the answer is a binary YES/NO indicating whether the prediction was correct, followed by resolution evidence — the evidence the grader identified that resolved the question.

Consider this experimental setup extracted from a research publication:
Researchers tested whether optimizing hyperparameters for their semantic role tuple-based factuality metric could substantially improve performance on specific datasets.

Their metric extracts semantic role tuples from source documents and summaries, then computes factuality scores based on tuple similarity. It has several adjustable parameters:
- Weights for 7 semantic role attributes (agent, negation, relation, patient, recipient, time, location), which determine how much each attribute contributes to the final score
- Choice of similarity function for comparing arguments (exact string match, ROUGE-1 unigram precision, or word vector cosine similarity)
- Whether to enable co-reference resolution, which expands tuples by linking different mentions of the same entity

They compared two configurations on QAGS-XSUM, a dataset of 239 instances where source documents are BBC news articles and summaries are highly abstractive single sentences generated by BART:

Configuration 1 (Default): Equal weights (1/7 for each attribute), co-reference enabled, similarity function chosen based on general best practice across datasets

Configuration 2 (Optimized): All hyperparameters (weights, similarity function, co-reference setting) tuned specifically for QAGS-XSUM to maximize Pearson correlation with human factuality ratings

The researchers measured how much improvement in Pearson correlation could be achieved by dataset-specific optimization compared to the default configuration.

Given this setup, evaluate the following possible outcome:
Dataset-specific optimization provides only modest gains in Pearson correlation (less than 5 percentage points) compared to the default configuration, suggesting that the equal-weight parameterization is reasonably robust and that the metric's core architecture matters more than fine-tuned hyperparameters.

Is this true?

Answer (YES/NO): NO